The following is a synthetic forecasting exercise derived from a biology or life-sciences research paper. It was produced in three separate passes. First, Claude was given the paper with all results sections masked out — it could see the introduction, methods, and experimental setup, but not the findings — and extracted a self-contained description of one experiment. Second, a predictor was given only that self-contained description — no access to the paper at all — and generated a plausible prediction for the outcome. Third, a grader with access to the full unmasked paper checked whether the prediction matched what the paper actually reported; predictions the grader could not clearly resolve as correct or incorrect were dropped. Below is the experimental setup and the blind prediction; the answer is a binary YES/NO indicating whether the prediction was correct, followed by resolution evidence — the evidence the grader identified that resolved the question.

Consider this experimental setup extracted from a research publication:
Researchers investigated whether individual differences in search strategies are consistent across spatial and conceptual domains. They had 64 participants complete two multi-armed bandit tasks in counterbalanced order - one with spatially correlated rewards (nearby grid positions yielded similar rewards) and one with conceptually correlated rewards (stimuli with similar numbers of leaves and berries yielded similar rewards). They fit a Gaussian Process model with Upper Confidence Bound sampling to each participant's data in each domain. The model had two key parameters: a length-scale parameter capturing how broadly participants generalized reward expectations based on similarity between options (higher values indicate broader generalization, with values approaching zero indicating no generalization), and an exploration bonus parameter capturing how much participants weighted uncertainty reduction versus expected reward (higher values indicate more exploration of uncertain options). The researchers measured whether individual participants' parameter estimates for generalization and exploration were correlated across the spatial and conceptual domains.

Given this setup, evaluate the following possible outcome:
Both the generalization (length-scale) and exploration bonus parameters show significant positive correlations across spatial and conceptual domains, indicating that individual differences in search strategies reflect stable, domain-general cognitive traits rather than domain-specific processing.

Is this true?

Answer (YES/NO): NO